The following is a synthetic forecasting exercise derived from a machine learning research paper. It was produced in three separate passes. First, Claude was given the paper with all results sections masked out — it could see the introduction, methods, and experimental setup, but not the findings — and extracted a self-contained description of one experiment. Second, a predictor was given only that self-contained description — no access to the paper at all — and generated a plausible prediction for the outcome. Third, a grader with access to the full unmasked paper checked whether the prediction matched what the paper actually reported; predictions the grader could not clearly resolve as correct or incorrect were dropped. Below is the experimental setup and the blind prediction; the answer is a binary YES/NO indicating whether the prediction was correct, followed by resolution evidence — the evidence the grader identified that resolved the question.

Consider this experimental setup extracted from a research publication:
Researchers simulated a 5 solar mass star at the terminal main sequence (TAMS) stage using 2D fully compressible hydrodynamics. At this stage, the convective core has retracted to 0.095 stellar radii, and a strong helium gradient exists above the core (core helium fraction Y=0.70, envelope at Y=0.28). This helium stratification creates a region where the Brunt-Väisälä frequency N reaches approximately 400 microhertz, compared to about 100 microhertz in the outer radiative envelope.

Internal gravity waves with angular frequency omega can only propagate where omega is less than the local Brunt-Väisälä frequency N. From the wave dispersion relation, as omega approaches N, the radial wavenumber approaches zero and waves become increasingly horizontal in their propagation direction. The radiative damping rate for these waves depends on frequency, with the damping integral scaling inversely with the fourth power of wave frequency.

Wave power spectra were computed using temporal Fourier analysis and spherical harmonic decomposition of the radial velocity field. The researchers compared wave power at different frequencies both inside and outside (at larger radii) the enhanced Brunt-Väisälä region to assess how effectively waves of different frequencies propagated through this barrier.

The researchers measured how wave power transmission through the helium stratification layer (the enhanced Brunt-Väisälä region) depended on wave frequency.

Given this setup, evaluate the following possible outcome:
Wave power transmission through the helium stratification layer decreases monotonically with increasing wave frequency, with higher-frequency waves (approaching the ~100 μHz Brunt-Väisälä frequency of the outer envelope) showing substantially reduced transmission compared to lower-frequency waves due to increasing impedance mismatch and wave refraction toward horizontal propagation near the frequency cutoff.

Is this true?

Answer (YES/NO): NO